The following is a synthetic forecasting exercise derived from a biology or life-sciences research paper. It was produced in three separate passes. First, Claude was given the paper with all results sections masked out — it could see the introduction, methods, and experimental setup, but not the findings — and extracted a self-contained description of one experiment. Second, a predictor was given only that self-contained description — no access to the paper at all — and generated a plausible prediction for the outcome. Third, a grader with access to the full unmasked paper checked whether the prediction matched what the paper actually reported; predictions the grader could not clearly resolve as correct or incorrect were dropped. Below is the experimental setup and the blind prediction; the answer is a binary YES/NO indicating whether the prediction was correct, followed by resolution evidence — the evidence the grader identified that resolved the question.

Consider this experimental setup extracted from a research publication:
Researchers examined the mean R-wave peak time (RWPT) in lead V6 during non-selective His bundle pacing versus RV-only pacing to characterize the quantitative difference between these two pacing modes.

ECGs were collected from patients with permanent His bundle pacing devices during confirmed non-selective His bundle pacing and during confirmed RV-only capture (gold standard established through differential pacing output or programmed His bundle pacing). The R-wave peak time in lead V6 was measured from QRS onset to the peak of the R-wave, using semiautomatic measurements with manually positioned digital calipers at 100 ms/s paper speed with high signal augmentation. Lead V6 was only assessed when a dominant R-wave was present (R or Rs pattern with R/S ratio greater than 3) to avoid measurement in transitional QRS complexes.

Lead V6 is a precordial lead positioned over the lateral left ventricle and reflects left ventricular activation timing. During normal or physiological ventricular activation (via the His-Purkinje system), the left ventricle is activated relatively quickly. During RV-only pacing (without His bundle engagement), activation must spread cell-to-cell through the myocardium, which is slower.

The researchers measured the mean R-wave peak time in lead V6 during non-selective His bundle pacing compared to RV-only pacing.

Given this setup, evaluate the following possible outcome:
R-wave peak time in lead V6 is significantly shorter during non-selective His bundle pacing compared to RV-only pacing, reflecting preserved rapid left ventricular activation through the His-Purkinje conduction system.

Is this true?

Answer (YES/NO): YES